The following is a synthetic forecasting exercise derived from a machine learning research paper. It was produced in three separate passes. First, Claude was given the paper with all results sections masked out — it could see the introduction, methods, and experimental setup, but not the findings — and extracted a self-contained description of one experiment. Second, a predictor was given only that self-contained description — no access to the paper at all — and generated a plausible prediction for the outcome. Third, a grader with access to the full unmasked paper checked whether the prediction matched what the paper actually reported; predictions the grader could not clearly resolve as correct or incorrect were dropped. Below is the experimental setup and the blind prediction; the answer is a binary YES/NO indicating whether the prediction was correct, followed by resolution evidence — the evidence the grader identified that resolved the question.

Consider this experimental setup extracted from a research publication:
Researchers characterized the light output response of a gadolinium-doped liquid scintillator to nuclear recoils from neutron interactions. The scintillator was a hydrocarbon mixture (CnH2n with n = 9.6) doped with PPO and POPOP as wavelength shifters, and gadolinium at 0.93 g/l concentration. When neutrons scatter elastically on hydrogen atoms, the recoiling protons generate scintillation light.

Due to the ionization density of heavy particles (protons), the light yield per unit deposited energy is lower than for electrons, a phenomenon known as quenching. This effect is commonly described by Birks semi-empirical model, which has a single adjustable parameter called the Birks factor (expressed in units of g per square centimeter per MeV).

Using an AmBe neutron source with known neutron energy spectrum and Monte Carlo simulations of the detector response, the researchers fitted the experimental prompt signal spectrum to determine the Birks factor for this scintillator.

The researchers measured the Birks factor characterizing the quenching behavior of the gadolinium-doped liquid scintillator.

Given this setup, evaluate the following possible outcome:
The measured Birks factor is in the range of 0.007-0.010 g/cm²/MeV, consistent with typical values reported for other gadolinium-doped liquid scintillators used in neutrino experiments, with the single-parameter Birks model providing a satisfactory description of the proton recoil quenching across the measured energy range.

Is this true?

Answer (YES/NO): NO